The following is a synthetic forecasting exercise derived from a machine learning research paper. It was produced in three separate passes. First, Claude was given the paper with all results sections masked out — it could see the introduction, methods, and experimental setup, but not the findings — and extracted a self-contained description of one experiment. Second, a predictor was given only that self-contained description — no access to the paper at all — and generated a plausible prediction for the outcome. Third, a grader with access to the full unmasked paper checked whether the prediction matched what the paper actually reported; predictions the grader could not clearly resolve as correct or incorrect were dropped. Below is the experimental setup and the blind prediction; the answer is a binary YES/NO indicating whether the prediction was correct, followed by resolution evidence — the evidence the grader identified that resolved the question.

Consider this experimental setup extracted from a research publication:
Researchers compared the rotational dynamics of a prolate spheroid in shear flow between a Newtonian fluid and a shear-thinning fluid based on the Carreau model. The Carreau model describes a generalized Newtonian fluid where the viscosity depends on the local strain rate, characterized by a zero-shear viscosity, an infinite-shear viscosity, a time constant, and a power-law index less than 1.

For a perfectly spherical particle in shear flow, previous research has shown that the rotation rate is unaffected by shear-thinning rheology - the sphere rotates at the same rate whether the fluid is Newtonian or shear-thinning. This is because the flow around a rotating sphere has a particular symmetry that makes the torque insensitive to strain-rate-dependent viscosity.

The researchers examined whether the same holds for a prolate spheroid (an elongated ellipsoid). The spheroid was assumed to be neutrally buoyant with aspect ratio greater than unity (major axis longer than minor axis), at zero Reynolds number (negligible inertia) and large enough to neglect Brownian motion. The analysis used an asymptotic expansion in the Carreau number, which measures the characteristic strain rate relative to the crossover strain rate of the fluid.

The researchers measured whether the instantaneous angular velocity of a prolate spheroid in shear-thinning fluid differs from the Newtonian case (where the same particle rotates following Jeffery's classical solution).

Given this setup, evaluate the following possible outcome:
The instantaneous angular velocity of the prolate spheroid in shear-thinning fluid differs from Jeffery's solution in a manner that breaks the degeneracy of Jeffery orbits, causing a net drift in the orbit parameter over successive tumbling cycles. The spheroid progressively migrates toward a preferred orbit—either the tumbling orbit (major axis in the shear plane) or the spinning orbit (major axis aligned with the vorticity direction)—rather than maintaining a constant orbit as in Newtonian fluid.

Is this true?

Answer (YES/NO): NO